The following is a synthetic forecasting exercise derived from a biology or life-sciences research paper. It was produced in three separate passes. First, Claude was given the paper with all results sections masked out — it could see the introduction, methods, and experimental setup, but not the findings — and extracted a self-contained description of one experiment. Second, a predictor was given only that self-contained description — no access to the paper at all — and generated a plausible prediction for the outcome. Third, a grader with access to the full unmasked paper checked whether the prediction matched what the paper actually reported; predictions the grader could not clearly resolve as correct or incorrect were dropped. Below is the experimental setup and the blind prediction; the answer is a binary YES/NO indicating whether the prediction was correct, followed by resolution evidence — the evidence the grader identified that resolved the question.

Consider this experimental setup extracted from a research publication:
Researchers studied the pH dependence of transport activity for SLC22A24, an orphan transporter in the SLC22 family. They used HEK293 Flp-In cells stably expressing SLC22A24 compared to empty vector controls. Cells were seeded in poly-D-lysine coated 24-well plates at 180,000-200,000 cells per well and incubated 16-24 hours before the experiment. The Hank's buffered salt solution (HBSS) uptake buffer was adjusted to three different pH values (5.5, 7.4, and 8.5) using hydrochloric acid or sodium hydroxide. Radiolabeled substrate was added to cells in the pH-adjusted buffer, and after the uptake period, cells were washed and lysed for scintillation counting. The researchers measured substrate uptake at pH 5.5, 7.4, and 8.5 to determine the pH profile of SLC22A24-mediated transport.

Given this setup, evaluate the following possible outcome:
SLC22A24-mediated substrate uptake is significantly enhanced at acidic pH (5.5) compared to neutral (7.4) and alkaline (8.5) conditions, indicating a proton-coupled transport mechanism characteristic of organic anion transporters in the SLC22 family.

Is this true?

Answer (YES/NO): NO